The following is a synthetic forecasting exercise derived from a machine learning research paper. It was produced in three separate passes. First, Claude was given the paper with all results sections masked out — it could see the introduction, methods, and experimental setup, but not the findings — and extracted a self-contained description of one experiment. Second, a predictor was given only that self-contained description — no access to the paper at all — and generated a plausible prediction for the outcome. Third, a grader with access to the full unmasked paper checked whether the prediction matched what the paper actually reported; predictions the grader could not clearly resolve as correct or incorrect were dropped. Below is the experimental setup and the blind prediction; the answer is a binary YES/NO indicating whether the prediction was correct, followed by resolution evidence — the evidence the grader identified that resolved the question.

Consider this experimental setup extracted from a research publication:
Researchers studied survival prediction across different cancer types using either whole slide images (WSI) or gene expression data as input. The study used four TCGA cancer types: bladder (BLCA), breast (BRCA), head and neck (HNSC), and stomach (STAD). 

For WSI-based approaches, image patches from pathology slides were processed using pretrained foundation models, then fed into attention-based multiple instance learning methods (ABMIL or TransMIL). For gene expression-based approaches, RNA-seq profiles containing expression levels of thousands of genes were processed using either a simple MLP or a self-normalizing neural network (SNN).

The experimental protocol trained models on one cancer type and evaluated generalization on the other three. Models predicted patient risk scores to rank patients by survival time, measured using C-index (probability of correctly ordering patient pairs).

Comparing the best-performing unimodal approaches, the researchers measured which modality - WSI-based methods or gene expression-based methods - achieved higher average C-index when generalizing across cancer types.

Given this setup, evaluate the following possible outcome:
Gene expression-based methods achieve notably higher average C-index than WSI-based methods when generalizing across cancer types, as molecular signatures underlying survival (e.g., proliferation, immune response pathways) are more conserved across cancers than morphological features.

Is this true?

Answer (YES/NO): YES